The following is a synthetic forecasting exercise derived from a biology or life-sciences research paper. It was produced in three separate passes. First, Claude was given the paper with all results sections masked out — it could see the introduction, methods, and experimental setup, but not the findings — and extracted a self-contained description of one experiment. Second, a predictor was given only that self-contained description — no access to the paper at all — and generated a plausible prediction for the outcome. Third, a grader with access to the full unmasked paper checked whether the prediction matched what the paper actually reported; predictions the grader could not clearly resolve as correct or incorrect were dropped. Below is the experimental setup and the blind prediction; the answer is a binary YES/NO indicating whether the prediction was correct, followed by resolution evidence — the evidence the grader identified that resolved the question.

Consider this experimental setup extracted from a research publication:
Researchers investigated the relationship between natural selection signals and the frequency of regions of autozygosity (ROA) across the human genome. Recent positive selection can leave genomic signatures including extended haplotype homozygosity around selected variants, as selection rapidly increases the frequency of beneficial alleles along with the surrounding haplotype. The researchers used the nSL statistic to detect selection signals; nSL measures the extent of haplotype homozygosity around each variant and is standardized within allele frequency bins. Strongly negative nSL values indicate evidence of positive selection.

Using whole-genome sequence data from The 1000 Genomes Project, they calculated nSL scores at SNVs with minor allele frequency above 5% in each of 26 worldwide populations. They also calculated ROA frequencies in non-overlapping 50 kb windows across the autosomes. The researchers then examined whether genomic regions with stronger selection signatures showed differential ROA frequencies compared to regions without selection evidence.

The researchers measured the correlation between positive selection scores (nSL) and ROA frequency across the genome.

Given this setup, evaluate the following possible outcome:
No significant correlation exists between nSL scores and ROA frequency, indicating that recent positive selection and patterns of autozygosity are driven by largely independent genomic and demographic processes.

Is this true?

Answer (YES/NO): NO